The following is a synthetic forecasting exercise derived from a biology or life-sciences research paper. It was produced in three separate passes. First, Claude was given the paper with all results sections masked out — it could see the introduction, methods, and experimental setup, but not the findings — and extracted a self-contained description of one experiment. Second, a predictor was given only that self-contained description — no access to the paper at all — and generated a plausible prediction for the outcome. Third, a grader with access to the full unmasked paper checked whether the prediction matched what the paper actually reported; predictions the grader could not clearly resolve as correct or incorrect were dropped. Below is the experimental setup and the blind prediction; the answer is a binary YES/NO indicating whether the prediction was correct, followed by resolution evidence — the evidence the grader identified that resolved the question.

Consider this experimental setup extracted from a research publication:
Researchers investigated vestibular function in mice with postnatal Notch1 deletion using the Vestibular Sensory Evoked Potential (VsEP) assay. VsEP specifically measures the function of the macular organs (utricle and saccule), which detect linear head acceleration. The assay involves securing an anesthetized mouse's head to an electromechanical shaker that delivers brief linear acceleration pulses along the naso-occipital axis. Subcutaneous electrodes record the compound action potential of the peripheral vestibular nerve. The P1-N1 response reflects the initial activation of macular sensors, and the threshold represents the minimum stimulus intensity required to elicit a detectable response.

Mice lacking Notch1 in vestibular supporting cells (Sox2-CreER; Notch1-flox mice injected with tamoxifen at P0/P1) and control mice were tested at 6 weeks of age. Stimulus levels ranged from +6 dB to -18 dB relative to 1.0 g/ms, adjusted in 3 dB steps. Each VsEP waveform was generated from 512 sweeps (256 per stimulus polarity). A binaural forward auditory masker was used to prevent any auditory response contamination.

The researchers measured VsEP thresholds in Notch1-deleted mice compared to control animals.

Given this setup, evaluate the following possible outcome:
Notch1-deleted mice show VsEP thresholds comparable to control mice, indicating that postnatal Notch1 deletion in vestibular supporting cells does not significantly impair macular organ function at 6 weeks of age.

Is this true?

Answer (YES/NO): NO